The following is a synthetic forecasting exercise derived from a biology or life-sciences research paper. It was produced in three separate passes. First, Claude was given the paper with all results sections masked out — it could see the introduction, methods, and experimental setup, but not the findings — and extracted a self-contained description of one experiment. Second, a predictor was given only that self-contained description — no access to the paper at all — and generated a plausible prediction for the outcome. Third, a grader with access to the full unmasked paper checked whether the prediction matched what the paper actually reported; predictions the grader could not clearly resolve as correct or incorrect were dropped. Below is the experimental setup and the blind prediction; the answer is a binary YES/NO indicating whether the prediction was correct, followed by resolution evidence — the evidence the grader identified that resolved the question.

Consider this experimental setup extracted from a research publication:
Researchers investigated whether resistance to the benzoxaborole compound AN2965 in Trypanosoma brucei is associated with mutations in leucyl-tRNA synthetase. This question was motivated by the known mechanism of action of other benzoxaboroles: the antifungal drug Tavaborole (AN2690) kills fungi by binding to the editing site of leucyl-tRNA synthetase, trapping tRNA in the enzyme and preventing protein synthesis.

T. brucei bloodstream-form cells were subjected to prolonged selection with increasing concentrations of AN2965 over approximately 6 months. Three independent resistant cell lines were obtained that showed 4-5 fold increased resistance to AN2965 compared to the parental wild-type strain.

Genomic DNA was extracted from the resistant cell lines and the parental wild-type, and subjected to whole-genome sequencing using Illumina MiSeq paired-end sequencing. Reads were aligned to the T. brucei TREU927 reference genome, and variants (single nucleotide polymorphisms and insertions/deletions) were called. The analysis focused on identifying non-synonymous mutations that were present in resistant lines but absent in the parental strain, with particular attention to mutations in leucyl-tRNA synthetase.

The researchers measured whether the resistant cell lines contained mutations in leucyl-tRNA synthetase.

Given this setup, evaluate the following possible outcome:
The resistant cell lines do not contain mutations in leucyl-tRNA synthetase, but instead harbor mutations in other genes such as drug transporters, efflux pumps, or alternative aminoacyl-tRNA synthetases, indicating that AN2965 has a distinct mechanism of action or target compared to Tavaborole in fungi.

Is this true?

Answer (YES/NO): NO